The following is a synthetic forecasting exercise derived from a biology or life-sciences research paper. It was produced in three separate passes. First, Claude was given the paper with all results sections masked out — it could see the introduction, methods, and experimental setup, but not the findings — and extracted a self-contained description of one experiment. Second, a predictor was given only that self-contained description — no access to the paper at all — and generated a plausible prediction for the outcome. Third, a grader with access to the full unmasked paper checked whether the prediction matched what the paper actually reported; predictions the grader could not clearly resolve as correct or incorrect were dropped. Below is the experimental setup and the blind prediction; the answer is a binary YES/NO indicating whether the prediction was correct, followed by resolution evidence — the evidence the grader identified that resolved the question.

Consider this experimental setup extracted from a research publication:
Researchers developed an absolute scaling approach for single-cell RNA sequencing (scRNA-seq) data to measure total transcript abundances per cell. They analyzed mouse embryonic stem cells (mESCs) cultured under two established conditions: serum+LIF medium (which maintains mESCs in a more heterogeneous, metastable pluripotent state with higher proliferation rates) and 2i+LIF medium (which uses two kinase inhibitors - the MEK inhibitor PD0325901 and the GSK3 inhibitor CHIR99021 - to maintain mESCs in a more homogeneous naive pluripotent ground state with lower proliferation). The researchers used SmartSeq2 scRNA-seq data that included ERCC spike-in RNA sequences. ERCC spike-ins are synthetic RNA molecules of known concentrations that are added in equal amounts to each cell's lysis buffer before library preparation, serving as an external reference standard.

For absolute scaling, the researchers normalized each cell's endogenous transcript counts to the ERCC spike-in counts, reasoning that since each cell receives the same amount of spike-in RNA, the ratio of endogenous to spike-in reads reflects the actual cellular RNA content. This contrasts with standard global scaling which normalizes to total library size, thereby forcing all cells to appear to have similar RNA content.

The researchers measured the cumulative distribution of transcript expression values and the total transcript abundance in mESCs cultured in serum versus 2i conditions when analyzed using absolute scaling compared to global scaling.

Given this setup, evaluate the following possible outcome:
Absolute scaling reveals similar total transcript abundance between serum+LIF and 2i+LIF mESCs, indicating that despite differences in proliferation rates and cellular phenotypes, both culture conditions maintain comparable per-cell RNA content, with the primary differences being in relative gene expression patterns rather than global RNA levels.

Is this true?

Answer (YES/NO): NO